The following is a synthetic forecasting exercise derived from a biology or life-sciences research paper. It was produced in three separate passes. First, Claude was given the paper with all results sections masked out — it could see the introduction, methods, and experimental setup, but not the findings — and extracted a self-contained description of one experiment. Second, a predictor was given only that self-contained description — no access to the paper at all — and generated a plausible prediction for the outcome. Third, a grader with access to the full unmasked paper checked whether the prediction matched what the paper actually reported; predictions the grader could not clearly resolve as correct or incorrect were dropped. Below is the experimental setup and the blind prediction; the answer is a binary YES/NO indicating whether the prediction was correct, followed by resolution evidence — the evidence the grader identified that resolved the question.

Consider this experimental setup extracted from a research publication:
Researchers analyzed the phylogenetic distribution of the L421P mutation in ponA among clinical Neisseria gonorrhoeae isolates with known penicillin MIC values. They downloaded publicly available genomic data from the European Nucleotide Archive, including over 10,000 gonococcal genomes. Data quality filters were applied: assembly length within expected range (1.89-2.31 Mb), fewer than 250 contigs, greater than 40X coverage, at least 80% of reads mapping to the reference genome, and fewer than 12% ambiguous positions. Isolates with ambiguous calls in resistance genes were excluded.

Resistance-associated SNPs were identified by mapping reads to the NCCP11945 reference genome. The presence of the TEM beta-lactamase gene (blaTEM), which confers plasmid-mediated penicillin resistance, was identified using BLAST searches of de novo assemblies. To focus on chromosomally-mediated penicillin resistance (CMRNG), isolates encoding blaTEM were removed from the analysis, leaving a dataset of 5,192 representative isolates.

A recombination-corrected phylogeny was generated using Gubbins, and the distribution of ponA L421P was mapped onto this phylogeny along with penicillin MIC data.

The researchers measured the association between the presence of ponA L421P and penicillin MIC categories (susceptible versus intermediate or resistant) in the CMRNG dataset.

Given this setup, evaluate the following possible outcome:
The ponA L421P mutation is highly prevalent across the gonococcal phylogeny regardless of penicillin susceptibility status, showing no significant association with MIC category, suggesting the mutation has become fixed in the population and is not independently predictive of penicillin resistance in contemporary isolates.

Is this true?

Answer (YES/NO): NO